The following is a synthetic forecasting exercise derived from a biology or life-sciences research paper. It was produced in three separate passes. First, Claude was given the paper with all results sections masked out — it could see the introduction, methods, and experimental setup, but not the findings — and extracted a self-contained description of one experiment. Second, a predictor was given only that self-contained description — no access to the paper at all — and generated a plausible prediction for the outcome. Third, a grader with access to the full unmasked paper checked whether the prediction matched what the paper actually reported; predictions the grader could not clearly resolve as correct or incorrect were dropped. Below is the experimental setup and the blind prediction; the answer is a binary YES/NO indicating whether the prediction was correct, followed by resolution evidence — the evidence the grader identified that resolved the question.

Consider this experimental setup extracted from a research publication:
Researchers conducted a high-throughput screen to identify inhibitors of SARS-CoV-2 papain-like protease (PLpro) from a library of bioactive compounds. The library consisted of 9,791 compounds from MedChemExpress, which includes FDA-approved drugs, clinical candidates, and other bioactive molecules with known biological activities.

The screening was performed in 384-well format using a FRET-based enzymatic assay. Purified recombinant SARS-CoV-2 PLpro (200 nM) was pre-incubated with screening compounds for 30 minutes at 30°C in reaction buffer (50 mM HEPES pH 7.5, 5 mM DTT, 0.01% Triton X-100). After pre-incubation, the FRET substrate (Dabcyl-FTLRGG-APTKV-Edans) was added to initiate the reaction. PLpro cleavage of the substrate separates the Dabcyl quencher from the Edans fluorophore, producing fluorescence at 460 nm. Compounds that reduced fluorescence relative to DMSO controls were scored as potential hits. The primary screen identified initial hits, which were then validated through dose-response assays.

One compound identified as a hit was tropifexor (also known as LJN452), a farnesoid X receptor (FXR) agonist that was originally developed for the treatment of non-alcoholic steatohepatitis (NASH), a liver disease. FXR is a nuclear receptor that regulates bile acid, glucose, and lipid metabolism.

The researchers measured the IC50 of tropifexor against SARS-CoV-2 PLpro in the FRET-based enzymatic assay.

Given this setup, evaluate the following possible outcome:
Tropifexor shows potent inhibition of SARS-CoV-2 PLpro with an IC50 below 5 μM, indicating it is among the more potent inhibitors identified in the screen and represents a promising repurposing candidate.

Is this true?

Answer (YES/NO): NO